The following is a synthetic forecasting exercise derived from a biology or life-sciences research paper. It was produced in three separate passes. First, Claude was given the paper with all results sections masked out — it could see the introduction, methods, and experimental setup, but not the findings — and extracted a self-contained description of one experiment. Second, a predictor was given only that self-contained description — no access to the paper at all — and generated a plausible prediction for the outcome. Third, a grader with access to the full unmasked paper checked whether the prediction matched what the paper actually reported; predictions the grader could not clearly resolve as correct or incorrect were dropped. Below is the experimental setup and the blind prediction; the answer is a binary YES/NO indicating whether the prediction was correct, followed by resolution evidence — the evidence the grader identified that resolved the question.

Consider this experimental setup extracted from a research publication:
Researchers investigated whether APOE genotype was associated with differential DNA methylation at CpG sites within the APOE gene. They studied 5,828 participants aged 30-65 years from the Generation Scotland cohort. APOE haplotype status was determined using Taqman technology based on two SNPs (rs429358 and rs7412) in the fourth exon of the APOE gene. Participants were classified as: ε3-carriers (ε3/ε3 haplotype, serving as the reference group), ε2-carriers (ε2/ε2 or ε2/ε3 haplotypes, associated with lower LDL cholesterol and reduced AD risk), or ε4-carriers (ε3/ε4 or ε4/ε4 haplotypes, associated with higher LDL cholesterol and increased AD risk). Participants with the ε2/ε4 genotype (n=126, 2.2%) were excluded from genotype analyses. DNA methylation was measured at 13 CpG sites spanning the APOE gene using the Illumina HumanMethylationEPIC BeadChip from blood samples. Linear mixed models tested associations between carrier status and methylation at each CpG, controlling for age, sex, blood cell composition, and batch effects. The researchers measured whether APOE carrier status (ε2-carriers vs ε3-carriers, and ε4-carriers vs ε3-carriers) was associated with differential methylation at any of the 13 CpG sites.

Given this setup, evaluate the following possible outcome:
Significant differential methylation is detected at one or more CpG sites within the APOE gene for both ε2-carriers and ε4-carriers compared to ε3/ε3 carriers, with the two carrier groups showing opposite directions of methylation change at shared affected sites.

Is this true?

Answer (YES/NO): NO